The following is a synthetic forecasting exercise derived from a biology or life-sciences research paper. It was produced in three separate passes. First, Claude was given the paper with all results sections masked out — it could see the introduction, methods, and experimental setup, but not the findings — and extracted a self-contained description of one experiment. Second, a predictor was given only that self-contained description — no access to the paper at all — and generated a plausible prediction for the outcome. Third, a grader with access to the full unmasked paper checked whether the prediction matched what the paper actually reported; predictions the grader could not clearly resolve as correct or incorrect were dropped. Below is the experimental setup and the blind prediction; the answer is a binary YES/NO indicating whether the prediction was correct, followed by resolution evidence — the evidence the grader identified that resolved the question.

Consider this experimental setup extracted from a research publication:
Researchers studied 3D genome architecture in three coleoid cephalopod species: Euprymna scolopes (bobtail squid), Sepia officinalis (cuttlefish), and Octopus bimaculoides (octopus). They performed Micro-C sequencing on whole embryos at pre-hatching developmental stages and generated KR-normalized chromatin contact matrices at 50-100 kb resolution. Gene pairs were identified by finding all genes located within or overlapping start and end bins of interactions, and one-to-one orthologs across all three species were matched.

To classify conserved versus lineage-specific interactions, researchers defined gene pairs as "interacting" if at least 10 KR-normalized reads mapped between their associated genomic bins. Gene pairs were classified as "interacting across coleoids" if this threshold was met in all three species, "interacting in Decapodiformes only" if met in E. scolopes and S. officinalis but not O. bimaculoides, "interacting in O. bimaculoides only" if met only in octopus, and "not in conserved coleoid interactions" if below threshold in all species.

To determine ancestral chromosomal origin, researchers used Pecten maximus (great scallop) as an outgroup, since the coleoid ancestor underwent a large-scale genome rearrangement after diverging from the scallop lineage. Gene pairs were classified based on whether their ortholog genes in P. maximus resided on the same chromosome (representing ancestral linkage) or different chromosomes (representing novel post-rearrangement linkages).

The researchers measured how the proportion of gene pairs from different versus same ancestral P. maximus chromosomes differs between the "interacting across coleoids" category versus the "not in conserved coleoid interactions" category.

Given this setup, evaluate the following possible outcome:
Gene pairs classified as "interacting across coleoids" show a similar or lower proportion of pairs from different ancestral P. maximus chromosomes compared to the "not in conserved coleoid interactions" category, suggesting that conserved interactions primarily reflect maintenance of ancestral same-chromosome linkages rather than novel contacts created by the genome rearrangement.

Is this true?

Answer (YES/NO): YES